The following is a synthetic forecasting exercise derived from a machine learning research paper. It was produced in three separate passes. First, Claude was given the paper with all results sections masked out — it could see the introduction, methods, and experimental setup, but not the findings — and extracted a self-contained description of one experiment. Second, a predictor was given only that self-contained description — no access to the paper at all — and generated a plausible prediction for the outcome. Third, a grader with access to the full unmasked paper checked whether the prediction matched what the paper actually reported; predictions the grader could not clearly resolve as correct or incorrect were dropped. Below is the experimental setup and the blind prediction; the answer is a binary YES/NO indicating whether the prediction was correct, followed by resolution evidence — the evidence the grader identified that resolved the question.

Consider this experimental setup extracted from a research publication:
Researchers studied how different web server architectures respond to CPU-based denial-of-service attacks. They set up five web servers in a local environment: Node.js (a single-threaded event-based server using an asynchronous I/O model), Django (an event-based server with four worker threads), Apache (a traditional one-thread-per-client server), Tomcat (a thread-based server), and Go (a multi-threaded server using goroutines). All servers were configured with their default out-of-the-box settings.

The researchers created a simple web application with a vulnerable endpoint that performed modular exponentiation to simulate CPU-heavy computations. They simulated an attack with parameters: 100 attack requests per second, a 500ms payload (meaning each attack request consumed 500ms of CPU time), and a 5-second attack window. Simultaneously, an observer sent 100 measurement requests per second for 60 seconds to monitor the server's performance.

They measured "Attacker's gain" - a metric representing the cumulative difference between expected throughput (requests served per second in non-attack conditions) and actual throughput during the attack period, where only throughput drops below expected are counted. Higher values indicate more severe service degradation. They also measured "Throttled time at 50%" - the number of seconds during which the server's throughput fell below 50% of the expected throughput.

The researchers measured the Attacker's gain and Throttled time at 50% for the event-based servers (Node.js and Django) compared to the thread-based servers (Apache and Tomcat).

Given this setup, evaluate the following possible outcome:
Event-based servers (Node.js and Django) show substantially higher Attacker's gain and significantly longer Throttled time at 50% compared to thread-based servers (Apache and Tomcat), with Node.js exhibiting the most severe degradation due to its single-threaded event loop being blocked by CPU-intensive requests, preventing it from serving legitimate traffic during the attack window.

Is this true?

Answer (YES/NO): YES